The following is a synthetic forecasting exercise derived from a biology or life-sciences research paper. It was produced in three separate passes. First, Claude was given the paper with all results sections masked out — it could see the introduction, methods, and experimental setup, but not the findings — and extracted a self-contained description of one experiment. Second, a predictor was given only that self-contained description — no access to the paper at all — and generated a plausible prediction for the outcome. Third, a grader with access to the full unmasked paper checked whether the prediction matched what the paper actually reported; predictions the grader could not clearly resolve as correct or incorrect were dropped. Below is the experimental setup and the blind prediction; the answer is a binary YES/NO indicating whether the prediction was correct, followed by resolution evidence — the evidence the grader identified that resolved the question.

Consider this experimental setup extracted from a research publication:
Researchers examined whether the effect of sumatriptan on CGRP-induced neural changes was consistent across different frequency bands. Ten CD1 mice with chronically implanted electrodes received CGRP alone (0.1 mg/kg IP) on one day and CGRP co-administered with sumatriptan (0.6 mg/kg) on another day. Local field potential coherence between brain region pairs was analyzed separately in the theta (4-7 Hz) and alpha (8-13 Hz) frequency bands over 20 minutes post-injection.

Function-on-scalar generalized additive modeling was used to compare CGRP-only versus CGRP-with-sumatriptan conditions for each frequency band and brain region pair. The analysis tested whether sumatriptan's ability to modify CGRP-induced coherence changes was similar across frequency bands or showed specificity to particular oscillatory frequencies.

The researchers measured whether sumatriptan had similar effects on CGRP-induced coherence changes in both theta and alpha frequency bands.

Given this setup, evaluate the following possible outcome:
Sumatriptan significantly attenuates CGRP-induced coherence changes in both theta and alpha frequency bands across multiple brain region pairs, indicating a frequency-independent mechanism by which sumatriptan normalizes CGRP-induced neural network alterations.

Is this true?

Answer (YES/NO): NO